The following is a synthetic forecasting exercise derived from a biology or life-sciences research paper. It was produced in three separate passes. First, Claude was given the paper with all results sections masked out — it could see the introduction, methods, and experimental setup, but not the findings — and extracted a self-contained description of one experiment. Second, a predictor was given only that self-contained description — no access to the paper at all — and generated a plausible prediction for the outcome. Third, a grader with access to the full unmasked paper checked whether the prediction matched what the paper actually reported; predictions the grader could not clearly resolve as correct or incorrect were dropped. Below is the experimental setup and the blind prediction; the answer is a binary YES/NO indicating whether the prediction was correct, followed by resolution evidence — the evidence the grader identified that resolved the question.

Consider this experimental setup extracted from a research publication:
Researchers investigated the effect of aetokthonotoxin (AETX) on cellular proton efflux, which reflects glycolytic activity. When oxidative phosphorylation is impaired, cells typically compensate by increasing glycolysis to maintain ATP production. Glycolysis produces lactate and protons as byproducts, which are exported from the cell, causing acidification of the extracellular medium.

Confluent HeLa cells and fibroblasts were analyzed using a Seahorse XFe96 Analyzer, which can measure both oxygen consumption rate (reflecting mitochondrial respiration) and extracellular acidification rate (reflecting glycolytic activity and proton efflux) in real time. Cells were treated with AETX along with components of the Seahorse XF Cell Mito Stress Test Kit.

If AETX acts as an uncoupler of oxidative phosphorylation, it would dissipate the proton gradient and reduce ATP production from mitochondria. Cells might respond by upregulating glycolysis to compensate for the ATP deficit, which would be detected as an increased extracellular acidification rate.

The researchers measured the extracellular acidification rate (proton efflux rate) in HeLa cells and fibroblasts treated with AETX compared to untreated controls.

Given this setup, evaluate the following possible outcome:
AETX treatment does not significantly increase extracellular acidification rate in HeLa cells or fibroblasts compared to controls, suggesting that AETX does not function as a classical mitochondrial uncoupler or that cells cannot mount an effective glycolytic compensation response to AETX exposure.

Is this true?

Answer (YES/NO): NO